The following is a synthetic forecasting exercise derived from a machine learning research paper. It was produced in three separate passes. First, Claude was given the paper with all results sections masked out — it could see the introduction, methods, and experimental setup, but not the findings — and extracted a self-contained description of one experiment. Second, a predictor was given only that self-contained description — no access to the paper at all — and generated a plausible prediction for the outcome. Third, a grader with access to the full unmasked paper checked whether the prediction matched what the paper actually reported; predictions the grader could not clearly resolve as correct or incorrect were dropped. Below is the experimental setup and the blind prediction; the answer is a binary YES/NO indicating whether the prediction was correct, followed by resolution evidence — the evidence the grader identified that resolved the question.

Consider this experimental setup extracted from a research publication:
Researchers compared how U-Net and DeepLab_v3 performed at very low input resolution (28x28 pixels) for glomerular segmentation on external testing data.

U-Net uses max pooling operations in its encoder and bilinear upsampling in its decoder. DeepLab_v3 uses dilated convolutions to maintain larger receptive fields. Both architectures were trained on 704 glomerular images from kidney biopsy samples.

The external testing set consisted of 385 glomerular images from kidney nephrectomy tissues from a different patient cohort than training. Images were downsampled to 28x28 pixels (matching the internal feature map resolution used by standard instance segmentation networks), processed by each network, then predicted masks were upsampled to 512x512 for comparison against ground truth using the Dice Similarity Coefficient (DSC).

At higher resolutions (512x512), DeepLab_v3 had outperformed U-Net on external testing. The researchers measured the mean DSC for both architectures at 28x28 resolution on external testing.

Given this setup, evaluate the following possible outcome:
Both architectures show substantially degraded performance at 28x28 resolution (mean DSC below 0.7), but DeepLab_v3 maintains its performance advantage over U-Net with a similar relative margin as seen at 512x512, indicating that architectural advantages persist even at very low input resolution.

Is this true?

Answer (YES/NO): NO